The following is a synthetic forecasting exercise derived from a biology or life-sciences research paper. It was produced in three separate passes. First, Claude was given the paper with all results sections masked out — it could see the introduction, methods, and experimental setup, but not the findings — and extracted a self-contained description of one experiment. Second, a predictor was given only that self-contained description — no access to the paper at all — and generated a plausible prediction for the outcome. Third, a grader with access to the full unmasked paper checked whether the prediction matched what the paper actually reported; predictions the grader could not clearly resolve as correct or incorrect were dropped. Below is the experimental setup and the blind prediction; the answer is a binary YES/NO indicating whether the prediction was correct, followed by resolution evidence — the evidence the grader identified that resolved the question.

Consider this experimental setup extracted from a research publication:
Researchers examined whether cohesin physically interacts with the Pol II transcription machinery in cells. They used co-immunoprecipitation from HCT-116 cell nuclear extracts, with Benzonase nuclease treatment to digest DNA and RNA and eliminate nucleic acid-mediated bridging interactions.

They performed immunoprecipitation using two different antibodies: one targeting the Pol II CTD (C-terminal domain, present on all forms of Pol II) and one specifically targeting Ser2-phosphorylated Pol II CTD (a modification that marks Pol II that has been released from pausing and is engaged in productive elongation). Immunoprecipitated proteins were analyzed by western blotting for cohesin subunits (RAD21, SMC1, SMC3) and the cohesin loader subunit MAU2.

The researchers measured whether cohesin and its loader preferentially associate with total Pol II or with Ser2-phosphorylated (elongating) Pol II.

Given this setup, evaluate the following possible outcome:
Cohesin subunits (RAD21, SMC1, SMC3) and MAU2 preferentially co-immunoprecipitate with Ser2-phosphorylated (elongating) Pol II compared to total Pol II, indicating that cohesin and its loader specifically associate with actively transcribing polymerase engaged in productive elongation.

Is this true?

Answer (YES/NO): NO